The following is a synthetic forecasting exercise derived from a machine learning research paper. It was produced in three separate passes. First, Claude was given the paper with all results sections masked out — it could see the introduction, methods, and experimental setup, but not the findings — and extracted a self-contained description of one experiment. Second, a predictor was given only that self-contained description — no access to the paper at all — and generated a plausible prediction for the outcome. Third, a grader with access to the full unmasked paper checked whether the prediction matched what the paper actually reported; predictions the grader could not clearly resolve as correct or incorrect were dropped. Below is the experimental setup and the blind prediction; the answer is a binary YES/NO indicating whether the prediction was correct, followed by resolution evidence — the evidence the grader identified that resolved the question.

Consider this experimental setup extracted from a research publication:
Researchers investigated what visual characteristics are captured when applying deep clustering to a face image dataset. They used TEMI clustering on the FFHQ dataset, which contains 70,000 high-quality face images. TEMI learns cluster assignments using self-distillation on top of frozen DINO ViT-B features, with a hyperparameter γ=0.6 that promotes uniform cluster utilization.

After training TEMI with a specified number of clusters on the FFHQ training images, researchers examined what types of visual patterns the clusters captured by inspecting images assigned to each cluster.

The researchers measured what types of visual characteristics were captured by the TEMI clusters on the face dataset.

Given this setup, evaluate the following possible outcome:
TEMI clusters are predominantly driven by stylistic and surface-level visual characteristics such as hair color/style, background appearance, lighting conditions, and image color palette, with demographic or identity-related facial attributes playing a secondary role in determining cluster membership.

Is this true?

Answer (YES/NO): NO